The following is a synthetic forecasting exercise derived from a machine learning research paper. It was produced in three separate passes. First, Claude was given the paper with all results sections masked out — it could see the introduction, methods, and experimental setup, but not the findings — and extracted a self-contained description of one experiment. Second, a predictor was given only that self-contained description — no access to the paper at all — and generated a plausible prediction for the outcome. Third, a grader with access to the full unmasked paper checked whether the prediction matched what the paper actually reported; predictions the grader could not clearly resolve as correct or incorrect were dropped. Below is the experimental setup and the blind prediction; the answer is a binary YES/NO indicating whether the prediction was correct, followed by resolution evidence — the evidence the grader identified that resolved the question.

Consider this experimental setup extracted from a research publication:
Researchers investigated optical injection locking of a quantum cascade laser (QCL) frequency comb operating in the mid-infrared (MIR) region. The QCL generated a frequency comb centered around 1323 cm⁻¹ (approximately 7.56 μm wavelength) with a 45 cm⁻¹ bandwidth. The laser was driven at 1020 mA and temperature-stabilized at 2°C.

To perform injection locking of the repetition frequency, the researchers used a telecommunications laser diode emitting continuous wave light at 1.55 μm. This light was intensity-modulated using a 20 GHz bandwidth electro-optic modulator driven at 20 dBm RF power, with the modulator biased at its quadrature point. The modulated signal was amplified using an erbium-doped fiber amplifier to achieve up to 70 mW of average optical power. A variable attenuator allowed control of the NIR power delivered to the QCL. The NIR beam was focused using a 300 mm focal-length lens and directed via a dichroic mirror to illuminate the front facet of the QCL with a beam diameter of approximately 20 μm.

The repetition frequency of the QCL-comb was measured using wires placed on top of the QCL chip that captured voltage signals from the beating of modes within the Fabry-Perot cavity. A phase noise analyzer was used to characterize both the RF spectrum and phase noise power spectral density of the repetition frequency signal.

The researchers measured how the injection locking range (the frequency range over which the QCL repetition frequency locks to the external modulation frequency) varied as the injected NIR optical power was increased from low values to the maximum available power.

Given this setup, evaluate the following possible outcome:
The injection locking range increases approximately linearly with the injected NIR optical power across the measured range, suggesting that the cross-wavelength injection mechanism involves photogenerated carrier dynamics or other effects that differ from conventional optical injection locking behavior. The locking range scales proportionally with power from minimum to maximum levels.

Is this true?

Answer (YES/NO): YES